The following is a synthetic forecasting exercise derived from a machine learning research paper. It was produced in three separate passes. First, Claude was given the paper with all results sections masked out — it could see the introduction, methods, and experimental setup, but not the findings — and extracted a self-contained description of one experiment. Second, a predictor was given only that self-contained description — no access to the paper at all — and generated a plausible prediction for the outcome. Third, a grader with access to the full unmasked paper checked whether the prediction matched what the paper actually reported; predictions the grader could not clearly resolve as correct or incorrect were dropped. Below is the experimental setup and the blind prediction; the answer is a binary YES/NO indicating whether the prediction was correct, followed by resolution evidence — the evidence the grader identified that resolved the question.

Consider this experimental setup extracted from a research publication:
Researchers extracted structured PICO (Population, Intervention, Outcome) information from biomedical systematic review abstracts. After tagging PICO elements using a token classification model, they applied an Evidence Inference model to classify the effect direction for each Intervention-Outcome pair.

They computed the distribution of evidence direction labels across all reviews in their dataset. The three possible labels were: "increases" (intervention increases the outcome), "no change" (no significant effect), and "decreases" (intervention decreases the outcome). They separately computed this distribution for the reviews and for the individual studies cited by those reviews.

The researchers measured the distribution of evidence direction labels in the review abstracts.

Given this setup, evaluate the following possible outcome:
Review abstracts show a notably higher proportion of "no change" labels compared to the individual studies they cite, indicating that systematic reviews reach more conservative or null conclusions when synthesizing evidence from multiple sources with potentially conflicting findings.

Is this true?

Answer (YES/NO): NO